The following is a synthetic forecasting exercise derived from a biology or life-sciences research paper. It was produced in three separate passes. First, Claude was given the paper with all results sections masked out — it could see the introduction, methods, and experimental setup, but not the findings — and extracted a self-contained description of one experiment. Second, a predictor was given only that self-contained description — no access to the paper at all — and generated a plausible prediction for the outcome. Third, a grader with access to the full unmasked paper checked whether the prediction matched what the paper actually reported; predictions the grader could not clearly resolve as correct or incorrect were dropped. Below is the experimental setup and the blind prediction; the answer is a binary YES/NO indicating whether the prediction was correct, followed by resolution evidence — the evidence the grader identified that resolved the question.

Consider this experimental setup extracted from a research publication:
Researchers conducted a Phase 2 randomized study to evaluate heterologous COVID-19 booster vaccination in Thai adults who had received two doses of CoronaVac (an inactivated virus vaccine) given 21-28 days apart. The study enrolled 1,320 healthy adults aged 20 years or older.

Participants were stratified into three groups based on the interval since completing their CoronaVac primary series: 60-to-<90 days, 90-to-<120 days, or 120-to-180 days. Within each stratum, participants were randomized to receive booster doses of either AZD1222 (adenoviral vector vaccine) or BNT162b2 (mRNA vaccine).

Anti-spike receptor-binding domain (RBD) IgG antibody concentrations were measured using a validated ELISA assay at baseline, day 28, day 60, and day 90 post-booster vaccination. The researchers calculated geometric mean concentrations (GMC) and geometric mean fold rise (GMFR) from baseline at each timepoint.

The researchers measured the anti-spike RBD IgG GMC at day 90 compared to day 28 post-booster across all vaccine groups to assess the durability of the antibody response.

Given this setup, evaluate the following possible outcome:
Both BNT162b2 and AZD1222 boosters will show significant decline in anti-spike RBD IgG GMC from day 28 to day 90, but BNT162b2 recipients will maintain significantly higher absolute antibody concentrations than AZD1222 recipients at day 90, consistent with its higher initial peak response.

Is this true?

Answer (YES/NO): YES